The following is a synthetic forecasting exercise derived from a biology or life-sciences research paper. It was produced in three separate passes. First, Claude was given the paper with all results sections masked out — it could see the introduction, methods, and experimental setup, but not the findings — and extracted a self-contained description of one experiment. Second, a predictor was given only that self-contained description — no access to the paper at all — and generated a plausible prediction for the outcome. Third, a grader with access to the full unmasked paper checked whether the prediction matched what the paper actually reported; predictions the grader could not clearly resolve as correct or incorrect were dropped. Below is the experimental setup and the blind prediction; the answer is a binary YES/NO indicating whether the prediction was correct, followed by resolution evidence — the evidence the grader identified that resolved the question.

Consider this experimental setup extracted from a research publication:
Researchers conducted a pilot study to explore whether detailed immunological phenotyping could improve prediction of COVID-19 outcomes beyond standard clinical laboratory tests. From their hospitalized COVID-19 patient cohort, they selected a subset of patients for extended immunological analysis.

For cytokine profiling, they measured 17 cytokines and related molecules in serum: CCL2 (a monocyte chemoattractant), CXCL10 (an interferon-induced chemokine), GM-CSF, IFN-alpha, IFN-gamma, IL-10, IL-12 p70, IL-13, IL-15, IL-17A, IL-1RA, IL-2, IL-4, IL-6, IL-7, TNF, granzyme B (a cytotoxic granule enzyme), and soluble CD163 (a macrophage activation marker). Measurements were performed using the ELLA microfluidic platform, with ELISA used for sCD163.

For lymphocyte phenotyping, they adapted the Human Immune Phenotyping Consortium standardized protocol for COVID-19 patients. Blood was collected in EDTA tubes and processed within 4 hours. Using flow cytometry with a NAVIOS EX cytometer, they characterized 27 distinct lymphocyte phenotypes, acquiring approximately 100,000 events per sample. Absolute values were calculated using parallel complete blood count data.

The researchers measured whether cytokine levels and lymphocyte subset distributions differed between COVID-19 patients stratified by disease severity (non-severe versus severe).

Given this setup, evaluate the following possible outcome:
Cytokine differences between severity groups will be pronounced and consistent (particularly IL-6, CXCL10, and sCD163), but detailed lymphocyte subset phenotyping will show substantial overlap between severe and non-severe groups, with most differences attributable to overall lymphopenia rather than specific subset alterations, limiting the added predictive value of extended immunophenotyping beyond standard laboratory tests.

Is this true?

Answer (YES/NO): NO